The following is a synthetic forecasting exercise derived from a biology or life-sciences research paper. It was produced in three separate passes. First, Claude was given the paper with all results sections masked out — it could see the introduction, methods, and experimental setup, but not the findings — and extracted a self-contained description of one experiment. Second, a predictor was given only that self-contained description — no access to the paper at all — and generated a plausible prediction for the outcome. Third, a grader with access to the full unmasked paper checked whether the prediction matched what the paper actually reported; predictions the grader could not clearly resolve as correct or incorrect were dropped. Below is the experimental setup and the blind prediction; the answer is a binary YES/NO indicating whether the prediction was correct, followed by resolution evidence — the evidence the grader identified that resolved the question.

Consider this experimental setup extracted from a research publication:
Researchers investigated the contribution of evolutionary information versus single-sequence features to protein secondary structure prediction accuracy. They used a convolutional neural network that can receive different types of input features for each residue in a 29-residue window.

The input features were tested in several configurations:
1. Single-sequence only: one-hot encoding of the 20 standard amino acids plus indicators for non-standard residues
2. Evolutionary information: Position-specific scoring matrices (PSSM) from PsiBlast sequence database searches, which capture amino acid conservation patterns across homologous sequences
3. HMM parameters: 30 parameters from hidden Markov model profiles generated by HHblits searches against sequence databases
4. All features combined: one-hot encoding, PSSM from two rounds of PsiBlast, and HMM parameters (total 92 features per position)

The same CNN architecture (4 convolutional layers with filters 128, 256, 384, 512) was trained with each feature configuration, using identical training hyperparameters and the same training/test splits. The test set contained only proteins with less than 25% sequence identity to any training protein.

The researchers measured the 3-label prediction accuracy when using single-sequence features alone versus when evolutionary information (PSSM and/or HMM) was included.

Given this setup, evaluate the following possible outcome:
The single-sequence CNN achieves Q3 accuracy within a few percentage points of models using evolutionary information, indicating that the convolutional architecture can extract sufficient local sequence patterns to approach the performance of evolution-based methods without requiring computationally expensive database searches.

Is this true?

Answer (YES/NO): NO